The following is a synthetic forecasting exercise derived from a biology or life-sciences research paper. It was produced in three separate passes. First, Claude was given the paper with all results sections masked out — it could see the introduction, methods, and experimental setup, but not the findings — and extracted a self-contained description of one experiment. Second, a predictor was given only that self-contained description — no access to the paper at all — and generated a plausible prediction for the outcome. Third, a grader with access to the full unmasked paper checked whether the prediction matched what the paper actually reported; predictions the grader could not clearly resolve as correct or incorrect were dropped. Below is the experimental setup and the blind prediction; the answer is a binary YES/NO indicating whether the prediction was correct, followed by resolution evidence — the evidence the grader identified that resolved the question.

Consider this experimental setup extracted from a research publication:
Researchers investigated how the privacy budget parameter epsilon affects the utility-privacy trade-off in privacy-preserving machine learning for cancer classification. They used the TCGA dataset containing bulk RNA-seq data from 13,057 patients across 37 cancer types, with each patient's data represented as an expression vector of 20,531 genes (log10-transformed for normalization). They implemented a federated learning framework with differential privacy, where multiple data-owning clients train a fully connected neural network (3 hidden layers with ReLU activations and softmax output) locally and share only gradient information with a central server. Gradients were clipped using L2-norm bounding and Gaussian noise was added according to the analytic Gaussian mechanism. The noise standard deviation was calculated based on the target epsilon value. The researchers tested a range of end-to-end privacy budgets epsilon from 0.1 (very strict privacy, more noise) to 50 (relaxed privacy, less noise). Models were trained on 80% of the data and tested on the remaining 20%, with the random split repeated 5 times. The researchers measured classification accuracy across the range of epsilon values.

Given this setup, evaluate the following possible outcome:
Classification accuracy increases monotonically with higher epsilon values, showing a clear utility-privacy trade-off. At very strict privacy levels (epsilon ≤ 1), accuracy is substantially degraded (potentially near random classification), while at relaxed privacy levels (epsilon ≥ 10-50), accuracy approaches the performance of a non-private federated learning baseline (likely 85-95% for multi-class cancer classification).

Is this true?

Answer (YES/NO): NO